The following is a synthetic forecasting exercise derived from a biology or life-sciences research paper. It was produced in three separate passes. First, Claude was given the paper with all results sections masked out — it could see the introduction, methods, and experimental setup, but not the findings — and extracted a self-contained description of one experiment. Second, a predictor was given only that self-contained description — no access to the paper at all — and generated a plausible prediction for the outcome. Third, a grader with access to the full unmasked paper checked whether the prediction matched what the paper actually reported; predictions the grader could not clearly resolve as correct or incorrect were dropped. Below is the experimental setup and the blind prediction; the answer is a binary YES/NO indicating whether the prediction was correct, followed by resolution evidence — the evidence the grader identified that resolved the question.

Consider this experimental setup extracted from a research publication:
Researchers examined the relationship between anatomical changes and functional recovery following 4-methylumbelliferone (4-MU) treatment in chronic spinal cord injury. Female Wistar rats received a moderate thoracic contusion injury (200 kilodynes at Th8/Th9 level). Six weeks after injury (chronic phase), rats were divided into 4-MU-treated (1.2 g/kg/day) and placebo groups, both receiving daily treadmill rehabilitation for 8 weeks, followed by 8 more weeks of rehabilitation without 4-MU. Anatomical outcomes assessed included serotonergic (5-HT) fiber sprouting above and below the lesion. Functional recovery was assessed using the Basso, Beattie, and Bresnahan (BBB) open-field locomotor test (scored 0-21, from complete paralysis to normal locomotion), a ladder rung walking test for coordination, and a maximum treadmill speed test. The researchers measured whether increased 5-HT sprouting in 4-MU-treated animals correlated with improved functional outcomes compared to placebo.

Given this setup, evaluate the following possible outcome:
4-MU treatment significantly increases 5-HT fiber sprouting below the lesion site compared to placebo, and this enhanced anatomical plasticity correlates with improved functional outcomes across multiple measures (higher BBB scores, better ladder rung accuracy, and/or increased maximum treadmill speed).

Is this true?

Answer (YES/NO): NO